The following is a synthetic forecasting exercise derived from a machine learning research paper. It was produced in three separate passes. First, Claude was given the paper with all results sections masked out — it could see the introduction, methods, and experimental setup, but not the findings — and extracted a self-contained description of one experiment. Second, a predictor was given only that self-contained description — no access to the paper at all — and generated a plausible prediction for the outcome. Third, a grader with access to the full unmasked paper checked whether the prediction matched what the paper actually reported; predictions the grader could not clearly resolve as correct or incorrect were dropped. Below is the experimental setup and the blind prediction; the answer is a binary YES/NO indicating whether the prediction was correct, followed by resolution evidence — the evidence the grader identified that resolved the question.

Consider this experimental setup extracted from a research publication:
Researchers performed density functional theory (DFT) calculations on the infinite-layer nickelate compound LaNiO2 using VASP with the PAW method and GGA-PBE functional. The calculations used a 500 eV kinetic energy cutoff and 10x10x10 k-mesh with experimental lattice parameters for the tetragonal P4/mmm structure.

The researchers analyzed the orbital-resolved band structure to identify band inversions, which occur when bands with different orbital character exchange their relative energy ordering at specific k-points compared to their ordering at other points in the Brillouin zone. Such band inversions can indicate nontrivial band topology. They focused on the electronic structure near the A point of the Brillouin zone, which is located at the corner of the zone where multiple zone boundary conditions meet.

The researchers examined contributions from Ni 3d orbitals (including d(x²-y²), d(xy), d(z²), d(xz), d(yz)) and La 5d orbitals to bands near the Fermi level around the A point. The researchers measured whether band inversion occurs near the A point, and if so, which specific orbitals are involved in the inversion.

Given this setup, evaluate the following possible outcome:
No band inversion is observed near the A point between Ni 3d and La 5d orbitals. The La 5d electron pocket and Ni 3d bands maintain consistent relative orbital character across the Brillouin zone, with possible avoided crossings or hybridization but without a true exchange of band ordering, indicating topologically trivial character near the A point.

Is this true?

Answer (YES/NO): NO